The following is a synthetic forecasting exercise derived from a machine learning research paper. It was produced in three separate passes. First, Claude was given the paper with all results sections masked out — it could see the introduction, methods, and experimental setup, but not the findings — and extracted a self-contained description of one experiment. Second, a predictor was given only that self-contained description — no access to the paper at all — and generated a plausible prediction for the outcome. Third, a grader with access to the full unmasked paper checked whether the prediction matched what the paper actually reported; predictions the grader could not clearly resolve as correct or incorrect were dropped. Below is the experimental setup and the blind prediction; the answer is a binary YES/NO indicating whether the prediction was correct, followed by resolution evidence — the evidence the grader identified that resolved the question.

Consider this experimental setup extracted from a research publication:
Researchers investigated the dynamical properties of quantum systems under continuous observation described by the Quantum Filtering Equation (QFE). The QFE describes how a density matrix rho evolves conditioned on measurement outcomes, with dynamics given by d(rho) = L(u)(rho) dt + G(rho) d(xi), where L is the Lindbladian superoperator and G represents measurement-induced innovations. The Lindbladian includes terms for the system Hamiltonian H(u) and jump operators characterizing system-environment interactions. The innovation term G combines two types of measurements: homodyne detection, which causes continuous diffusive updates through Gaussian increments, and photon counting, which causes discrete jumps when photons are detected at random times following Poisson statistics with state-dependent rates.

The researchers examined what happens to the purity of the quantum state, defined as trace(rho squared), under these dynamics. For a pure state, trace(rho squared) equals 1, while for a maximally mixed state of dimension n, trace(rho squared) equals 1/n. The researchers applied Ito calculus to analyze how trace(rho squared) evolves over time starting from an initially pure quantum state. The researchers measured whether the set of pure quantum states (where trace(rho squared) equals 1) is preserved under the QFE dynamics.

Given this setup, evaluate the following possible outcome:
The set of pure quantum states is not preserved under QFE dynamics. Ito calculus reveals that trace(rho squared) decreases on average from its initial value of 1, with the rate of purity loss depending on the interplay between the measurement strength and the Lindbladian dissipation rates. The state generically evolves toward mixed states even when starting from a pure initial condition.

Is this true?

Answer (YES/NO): NO